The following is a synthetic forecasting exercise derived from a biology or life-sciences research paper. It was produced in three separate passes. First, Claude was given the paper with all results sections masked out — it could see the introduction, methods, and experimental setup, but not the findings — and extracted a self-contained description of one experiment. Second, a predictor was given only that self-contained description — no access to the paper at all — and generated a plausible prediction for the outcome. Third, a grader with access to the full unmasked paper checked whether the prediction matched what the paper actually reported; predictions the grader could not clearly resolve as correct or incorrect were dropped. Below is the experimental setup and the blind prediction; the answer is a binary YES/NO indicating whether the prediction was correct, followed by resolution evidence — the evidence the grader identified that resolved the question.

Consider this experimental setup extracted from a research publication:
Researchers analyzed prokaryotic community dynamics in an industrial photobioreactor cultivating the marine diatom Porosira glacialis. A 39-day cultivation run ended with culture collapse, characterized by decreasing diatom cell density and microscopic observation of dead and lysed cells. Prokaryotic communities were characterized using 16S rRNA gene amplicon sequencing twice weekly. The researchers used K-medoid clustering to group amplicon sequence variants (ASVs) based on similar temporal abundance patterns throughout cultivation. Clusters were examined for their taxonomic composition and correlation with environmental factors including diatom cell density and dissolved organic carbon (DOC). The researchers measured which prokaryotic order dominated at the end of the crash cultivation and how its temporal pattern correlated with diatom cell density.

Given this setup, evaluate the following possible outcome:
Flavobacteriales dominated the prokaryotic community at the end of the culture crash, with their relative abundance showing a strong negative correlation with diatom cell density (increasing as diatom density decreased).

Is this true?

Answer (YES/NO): NO